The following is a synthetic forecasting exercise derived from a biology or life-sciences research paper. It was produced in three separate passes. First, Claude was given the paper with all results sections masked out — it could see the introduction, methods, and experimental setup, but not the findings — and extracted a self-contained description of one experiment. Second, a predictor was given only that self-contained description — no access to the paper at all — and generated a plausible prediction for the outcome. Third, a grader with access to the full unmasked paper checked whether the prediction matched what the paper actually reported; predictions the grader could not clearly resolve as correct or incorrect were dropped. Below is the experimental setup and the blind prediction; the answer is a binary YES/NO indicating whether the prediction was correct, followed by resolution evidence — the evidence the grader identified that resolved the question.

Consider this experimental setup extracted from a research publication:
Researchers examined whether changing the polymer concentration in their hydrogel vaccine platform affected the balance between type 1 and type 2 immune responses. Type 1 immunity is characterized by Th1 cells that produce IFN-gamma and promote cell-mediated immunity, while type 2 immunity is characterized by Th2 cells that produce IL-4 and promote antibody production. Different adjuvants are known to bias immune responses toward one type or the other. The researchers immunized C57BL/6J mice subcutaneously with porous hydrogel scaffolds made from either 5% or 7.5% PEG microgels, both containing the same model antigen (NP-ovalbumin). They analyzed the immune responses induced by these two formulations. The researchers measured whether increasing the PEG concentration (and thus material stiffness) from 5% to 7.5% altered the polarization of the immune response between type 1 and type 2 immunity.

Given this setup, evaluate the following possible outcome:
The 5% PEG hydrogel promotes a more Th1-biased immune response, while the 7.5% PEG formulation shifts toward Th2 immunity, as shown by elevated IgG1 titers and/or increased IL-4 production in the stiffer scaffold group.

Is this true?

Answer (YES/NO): NO